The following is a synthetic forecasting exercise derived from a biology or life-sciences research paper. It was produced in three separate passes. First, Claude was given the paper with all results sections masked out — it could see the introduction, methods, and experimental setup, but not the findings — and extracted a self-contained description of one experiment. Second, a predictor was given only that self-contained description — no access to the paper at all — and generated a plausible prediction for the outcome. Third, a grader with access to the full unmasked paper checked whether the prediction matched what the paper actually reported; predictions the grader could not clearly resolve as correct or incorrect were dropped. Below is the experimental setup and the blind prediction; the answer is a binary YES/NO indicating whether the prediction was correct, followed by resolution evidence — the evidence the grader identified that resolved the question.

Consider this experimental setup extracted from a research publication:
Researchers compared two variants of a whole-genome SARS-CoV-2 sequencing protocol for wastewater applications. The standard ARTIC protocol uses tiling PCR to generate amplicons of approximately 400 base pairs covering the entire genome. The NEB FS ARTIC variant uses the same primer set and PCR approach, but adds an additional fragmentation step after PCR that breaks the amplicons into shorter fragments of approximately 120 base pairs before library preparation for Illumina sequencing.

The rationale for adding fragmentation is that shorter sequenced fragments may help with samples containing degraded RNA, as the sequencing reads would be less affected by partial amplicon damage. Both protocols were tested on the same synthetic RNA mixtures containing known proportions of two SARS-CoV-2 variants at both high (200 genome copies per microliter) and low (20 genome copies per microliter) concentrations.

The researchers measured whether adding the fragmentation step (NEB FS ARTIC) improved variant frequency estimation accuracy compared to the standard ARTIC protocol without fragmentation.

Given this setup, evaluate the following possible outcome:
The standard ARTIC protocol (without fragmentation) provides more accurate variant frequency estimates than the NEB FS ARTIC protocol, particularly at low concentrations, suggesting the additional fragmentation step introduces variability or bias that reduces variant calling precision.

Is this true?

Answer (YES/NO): NO